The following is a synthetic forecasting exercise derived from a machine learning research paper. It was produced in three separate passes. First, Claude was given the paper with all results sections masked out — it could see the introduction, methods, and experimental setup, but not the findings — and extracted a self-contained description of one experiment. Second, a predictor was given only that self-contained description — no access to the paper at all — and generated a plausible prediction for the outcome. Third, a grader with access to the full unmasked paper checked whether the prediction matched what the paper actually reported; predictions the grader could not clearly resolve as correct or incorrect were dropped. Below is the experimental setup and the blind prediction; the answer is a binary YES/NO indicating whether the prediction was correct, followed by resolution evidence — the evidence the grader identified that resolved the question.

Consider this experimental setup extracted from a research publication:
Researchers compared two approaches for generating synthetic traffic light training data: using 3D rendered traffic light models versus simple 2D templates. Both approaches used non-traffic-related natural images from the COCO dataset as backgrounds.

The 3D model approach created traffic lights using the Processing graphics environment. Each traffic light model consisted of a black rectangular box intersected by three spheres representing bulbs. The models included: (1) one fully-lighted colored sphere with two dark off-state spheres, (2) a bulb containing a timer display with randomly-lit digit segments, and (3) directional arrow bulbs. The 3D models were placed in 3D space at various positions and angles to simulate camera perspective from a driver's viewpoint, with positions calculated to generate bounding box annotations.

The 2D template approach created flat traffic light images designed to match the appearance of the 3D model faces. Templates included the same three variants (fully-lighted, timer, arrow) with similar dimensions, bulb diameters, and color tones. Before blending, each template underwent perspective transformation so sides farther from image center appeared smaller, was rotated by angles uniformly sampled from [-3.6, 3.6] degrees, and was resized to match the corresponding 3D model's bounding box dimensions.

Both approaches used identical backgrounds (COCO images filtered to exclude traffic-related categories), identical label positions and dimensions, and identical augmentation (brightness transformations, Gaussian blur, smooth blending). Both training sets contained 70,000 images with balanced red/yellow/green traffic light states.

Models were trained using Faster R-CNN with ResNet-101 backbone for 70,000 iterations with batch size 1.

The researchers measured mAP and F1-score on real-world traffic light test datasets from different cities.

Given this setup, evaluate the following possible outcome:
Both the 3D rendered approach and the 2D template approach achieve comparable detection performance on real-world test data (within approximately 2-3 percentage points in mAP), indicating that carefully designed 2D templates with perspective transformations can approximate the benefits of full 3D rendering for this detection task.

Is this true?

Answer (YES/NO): NO